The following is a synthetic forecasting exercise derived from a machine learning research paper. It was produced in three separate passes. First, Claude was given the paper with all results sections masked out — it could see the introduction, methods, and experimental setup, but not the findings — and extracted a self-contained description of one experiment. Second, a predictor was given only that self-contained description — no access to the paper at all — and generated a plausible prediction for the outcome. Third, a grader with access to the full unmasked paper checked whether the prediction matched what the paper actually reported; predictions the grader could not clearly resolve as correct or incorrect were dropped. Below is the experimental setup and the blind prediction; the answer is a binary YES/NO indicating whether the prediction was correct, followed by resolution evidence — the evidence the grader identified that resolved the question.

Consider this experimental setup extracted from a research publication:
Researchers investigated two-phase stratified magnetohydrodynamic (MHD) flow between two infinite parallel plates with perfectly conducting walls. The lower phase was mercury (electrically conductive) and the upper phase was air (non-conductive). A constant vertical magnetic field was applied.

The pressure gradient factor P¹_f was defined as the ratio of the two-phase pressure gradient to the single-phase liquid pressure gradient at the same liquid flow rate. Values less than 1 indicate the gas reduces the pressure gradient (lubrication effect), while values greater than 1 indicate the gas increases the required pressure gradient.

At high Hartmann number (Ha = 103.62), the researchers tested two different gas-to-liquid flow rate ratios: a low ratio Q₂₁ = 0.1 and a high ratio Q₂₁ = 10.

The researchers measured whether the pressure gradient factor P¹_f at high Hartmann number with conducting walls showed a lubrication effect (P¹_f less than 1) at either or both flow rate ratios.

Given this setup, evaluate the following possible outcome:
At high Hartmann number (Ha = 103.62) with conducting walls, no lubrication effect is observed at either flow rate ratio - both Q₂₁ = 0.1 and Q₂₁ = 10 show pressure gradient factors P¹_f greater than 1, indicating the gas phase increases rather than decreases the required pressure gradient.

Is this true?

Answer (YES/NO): YES